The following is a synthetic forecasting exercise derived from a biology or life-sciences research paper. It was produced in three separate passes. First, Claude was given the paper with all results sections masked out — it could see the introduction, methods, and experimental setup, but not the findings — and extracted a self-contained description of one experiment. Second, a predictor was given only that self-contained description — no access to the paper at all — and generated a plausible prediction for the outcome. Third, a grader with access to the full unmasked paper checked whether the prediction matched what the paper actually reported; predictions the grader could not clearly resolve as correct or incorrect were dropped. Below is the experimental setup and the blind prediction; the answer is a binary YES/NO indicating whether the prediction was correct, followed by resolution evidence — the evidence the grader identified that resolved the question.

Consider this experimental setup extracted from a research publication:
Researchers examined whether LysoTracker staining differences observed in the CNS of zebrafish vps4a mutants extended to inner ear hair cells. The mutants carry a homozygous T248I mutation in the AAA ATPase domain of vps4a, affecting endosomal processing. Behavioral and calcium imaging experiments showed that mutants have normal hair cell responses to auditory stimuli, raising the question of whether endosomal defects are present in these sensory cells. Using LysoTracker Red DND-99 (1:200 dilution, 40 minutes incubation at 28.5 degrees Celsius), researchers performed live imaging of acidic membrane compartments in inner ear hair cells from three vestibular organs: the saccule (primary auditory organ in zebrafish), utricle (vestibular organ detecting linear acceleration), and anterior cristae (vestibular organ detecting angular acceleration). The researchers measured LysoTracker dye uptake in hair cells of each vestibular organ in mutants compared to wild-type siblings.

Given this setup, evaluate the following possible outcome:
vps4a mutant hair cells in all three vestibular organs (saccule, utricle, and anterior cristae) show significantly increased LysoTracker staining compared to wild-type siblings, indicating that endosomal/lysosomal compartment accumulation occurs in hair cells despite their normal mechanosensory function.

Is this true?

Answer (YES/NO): NO